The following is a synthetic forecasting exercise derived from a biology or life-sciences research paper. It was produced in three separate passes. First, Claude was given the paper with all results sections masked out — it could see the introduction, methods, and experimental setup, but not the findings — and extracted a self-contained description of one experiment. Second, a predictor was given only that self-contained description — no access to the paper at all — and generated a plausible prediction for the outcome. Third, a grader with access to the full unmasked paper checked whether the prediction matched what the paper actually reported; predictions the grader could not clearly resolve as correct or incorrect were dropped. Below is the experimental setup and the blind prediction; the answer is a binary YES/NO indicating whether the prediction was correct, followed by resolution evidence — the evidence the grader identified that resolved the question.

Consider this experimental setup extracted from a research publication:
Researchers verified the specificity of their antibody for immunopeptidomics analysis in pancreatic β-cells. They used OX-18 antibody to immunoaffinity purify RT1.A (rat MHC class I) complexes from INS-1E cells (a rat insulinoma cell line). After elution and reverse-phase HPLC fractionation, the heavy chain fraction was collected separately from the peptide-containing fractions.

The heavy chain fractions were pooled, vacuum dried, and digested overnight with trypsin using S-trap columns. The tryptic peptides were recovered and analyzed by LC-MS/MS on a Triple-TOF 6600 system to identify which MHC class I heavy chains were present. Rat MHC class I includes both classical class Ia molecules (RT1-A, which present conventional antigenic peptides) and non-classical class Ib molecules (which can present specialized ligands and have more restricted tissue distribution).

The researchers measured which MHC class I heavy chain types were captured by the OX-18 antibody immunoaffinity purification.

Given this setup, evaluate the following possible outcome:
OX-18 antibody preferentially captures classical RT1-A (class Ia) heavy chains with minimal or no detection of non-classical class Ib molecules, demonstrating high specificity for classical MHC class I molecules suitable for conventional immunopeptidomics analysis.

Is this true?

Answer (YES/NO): NO